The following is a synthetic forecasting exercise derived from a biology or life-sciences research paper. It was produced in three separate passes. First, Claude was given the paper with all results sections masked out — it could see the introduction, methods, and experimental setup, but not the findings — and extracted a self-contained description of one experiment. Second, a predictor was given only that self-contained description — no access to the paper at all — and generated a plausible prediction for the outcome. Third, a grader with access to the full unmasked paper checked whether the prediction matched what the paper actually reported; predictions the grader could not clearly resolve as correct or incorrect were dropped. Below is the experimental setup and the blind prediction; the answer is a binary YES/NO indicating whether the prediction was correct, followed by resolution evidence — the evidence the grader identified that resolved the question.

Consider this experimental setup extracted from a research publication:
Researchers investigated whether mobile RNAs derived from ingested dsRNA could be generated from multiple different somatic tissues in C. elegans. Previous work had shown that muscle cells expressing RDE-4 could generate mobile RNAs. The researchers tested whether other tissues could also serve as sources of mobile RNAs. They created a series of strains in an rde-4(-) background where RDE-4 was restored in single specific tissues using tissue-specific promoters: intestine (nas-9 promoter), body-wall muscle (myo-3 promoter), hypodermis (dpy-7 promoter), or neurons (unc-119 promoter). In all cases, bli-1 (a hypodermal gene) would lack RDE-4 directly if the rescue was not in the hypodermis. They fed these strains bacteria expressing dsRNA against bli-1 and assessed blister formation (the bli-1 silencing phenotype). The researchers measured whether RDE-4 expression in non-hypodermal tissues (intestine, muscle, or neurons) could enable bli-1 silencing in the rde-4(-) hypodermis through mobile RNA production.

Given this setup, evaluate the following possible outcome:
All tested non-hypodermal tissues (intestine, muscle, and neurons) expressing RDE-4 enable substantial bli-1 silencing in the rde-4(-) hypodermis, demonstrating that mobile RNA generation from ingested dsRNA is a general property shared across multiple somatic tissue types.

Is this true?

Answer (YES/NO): YES